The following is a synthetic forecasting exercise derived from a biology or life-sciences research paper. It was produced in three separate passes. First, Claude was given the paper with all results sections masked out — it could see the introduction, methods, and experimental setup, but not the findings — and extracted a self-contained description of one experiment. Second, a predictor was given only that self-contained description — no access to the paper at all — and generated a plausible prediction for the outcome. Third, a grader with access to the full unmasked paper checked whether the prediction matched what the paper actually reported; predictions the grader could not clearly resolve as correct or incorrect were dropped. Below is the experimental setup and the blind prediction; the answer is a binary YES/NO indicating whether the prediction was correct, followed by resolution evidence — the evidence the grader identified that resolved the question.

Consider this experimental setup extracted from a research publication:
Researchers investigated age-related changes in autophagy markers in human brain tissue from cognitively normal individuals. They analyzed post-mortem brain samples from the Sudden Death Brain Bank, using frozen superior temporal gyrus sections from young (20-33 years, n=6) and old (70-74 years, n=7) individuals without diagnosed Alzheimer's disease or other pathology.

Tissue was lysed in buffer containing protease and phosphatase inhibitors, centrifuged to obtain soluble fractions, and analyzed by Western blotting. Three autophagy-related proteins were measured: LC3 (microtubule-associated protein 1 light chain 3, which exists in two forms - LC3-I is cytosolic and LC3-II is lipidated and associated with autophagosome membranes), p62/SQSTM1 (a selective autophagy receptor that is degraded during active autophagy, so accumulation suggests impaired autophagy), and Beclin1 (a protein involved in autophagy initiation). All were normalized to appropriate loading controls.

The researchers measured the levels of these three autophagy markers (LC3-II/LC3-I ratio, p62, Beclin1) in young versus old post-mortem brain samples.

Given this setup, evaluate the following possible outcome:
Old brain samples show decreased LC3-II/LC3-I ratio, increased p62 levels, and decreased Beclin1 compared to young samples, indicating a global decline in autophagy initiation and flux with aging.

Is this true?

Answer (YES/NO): NO